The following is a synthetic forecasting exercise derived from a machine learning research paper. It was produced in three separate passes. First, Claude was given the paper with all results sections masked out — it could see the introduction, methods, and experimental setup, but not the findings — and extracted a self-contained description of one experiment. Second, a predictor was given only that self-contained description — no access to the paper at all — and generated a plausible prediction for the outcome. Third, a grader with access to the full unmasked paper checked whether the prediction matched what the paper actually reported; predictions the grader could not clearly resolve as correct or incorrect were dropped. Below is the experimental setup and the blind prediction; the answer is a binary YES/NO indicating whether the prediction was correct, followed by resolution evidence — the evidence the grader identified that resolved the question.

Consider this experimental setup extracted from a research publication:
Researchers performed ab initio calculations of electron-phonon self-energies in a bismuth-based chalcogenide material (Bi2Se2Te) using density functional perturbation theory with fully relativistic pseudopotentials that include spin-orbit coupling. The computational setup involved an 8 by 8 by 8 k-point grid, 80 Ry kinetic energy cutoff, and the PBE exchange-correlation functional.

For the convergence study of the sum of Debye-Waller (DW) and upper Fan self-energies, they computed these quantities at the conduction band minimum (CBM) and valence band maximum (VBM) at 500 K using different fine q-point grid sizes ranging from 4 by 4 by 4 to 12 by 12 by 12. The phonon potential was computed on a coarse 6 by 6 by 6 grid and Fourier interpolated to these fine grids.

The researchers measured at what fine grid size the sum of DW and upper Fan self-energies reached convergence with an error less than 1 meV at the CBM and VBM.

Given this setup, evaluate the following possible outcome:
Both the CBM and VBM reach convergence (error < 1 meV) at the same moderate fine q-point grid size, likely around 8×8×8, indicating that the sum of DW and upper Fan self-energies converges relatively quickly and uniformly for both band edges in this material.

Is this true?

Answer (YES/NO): YES